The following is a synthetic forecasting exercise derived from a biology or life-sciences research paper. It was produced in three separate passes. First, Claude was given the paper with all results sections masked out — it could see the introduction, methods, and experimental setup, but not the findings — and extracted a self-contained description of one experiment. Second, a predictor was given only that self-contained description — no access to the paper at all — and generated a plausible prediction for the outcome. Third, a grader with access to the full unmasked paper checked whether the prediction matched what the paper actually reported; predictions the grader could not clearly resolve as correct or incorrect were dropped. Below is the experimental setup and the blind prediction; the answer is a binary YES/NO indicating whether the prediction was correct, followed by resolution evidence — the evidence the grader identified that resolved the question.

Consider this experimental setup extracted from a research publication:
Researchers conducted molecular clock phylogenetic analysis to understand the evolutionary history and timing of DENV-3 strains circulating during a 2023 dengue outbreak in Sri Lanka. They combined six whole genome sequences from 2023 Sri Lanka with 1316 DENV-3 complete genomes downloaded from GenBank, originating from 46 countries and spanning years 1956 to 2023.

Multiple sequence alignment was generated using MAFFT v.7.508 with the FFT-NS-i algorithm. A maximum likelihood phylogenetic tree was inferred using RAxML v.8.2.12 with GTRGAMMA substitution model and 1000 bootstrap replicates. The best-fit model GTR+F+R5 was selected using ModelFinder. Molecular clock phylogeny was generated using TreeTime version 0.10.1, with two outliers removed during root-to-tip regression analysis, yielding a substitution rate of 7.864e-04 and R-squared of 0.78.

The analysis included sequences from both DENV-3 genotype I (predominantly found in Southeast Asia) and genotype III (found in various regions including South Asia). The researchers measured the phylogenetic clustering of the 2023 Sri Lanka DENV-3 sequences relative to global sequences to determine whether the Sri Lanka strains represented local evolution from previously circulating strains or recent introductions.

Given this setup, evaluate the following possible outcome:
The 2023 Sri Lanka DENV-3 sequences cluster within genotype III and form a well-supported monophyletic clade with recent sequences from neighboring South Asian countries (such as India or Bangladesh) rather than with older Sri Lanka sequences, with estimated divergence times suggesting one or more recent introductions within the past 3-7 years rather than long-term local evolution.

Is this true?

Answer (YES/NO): NO